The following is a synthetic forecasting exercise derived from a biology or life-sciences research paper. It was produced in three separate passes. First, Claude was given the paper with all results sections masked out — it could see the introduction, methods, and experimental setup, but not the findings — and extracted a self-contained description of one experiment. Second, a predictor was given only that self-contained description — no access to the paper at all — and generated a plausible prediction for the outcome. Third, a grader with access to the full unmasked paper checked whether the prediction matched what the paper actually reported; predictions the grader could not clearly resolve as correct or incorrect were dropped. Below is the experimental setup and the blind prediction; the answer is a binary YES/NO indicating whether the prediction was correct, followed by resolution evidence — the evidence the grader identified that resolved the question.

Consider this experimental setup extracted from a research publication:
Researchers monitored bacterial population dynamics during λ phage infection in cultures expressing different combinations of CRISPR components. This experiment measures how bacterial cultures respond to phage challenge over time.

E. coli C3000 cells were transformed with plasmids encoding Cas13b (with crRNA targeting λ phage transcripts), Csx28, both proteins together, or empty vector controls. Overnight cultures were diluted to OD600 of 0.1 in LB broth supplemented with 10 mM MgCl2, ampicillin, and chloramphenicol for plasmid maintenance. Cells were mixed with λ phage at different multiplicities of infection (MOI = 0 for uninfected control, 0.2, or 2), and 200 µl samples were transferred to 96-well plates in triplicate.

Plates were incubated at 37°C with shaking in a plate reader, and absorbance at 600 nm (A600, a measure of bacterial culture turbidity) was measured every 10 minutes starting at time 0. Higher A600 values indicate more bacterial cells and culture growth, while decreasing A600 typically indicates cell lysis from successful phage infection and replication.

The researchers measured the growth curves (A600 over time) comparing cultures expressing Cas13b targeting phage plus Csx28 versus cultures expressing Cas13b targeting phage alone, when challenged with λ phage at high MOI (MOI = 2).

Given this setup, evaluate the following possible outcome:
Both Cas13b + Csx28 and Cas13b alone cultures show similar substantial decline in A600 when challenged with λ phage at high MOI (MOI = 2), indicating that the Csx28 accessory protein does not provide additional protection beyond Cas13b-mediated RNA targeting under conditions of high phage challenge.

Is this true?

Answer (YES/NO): NO